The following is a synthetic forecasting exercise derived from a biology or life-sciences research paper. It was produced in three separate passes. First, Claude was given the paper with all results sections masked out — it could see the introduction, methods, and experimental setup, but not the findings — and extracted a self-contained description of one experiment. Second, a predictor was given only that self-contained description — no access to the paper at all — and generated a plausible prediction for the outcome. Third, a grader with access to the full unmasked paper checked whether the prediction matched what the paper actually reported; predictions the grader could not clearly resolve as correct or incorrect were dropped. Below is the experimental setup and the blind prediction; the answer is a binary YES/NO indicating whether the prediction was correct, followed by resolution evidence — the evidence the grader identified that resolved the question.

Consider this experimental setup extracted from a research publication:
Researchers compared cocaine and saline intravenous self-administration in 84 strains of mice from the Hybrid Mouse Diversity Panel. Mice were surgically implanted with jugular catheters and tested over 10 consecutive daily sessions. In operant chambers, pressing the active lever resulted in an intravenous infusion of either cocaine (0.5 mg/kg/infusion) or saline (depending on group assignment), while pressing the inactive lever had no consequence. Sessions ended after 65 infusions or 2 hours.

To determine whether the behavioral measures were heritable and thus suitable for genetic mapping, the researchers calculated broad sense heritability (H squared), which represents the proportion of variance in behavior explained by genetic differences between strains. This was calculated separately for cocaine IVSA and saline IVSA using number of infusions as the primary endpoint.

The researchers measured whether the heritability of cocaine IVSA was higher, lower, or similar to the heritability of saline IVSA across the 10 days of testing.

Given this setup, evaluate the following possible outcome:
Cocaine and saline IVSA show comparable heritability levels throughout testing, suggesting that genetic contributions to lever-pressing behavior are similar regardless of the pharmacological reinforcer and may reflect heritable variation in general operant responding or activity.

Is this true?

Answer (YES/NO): NO